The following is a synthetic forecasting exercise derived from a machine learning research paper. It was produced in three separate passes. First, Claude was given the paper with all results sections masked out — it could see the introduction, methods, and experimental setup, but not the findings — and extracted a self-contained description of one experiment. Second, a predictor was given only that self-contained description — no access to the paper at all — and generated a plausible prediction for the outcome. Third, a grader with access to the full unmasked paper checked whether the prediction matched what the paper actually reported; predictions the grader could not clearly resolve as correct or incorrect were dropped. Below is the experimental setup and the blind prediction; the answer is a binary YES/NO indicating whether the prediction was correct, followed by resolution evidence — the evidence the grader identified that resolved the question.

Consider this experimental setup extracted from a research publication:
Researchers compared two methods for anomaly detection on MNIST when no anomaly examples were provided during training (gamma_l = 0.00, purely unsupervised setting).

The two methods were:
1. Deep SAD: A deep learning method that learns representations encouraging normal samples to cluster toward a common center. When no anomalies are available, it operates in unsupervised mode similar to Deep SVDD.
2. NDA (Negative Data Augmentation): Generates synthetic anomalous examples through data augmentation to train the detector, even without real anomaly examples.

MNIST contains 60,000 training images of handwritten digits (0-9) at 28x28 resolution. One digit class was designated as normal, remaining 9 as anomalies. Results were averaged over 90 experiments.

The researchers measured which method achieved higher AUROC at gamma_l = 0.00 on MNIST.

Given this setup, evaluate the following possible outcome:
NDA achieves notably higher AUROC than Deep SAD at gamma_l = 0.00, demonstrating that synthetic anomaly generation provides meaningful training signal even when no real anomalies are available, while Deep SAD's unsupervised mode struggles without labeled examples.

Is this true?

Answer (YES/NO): NO